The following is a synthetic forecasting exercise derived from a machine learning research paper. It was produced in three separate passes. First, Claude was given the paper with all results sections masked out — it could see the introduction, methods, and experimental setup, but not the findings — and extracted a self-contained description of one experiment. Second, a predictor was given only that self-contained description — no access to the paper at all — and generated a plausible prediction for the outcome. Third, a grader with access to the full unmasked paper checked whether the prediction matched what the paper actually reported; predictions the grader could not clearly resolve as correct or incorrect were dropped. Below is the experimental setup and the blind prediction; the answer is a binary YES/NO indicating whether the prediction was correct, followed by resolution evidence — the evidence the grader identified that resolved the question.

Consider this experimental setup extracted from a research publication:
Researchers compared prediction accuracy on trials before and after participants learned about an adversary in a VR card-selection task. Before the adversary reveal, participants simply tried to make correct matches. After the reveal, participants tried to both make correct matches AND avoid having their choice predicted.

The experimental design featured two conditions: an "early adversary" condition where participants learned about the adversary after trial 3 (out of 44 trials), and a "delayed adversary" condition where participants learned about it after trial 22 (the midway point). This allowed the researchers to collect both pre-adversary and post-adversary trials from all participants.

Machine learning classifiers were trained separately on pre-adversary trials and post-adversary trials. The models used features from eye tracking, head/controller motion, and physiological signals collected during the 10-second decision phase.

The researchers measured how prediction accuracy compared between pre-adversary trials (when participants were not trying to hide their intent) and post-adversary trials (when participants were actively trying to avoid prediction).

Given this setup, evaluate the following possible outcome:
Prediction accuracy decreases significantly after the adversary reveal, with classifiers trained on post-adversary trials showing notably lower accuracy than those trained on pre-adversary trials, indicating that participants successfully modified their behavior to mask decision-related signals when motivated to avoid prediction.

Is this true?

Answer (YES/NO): NO